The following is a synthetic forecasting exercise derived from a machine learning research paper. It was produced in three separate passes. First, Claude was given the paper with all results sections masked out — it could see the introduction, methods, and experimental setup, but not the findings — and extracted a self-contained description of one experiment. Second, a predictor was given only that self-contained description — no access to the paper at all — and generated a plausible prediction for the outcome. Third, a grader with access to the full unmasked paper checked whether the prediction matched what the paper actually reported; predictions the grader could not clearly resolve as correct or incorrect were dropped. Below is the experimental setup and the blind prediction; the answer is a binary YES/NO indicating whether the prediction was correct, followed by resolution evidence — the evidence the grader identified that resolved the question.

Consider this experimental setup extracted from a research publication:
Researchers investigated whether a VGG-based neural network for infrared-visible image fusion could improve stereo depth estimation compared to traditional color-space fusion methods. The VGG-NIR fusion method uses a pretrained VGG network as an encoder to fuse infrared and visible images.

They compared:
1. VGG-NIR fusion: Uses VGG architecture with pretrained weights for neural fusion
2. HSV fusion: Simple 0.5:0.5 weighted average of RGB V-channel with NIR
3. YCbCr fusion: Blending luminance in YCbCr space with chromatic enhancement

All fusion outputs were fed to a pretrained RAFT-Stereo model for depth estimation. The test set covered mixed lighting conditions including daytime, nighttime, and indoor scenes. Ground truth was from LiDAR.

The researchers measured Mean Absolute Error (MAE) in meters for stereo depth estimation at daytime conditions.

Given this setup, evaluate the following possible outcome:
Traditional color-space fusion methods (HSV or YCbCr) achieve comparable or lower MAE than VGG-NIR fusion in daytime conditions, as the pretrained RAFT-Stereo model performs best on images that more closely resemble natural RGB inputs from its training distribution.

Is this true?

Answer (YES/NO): YES